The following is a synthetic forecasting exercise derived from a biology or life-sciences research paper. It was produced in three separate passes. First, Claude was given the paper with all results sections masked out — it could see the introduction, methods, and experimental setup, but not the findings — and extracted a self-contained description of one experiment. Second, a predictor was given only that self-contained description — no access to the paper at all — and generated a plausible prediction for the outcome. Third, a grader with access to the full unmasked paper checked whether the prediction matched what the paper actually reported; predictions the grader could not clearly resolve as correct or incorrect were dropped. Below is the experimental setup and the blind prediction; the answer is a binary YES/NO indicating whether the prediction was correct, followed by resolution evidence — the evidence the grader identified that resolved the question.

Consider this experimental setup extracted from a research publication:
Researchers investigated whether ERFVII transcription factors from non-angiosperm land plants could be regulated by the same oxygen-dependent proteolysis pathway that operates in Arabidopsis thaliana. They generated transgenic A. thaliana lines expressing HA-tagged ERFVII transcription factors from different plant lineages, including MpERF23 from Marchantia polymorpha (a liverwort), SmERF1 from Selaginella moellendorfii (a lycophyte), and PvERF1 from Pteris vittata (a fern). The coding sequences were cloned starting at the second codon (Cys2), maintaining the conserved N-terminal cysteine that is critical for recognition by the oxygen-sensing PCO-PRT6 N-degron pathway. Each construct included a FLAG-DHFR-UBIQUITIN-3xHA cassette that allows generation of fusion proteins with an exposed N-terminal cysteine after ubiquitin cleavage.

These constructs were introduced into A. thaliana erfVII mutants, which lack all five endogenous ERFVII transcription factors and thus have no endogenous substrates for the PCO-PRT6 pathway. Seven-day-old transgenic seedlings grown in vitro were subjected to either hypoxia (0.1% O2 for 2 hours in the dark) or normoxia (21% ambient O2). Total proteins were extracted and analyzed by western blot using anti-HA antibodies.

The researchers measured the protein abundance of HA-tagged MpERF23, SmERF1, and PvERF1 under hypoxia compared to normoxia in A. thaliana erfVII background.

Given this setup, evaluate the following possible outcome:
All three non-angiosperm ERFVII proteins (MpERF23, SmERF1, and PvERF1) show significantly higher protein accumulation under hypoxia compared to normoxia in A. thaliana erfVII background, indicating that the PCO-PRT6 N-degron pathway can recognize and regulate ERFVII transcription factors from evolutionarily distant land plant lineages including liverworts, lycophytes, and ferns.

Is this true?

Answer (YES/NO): NO